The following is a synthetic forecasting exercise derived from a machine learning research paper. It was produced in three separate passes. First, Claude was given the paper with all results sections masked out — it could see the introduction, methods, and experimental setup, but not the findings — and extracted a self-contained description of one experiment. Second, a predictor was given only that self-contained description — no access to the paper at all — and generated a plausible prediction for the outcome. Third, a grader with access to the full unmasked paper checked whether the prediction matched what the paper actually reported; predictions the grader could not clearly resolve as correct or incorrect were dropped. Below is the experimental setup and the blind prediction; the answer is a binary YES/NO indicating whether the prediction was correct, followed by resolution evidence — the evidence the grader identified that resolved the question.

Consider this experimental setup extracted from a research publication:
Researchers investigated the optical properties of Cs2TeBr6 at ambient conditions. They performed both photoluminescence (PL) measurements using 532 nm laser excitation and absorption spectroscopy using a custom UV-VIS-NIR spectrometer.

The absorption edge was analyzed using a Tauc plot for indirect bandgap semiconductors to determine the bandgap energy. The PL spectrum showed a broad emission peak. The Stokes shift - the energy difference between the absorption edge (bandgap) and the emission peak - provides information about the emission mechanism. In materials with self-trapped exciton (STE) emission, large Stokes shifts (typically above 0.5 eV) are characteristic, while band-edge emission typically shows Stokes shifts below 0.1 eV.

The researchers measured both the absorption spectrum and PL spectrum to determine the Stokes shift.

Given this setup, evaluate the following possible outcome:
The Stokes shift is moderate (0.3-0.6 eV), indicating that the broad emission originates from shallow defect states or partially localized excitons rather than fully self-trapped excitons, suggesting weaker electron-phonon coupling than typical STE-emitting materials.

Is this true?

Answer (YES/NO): NO